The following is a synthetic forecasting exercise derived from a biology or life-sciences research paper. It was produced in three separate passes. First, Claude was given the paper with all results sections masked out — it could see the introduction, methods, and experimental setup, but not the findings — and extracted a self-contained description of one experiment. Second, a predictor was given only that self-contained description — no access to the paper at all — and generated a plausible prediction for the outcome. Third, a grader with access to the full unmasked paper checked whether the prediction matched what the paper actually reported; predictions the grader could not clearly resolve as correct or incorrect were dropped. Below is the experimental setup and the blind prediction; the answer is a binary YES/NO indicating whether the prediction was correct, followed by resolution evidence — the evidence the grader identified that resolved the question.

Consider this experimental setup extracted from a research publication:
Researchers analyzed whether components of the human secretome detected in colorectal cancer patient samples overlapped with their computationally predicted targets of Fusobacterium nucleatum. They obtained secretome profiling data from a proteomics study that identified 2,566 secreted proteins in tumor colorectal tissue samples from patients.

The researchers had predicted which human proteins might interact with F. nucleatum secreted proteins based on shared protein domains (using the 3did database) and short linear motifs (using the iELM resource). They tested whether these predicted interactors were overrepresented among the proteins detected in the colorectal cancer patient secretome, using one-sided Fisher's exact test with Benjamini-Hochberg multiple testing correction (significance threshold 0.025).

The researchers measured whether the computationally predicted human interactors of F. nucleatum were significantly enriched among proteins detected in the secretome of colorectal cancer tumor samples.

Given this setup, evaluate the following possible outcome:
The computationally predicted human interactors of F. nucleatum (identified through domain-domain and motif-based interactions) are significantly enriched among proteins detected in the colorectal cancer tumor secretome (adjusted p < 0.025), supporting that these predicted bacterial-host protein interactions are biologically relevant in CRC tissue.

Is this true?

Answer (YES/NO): YES